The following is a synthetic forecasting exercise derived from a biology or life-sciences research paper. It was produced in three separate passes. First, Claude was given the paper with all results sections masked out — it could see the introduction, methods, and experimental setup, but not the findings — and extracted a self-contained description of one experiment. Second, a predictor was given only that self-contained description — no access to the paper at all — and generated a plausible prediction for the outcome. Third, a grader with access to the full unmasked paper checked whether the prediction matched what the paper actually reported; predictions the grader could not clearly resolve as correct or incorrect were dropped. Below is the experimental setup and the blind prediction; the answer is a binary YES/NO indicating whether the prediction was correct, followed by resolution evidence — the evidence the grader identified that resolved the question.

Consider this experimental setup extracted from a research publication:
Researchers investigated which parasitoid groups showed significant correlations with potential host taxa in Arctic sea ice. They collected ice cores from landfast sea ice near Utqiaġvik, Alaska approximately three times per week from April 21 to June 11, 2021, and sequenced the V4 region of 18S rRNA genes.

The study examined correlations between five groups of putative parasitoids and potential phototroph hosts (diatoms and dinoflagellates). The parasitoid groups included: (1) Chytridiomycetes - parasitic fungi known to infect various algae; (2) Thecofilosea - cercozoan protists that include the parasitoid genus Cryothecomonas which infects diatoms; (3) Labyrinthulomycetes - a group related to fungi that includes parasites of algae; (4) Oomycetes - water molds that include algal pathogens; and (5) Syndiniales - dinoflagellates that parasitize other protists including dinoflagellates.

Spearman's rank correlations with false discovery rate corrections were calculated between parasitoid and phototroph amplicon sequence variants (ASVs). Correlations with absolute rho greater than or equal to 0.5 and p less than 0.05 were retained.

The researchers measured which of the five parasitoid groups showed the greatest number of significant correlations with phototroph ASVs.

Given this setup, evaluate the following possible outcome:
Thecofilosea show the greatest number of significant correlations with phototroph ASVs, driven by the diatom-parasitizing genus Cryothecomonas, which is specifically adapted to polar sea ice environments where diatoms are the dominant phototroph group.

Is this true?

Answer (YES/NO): YES